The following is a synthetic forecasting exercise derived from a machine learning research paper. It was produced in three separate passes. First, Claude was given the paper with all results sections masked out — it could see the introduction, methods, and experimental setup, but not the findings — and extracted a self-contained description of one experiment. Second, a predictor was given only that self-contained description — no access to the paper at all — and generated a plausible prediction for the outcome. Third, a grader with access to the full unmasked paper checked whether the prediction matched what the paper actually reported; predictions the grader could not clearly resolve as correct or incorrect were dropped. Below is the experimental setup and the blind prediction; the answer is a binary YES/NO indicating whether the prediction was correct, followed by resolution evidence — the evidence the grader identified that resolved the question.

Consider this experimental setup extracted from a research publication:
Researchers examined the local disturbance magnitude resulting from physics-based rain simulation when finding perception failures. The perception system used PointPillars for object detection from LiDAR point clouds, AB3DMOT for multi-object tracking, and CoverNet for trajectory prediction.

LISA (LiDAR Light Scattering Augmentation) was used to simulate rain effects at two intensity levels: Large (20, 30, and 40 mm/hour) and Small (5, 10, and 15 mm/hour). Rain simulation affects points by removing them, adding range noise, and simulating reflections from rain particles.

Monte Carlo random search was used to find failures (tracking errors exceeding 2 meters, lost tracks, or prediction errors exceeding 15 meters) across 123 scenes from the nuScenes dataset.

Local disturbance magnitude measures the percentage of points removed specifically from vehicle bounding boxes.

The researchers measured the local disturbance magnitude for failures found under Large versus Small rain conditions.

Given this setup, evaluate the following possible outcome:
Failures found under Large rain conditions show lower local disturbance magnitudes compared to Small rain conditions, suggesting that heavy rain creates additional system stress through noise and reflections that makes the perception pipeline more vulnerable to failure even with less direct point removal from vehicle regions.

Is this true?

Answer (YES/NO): NO